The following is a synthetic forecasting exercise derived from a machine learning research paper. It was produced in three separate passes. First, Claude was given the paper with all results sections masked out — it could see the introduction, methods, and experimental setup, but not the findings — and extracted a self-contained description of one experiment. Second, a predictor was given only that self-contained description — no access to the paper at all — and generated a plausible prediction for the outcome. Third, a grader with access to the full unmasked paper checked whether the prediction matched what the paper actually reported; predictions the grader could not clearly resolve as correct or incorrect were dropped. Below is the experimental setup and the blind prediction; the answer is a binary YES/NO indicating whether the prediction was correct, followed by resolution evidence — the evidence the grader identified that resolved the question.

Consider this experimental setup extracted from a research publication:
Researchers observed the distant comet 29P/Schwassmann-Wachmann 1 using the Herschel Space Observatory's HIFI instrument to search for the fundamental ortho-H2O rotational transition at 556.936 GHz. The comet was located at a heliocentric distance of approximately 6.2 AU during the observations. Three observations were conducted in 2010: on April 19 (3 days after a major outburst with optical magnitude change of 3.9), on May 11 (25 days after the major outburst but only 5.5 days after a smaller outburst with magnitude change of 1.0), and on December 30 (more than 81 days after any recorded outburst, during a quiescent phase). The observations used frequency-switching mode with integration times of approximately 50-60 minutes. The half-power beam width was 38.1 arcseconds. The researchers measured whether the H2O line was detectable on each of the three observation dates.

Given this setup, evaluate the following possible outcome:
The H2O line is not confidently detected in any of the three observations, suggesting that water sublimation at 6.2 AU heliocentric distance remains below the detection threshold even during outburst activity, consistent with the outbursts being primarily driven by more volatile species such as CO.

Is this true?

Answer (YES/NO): NO